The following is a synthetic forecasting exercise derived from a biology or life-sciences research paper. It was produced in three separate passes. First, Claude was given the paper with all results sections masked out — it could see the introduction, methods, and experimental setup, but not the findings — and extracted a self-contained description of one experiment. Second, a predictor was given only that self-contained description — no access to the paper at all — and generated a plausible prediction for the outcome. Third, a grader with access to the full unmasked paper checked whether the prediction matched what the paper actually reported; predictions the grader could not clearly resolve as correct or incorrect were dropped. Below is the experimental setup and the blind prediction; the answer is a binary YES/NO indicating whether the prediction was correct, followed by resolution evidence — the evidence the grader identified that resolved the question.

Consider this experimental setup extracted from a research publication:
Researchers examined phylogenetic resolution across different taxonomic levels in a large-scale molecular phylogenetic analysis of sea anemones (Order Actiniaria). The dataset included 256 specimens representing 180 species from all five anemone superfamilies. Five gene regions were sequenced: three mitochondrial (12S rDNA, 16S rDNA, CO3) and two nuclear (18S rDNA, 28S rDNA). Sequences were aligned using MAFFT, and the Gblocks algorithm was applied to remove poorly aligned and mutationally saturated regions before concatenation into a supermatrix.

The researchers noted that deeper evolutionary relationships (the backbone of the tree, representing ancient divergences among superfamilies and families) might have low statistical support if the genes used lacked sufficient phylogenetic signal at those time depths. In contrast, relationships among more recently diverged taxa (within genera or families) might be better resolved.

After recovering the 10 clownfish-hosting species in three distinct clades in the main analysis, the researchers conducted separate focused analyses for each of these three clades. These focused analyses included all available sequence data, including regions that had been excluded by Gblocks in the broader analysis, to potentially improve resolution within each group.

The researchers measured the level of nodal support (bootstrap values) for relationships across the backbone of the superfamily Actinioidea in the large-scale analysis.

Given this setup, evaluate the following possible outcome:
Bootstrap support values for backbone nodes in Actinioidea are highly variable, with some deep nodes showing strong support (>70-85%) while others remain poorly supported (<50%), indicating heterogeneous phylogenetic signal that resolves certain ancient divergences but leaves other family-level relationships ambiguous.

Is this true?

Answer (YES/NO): YES